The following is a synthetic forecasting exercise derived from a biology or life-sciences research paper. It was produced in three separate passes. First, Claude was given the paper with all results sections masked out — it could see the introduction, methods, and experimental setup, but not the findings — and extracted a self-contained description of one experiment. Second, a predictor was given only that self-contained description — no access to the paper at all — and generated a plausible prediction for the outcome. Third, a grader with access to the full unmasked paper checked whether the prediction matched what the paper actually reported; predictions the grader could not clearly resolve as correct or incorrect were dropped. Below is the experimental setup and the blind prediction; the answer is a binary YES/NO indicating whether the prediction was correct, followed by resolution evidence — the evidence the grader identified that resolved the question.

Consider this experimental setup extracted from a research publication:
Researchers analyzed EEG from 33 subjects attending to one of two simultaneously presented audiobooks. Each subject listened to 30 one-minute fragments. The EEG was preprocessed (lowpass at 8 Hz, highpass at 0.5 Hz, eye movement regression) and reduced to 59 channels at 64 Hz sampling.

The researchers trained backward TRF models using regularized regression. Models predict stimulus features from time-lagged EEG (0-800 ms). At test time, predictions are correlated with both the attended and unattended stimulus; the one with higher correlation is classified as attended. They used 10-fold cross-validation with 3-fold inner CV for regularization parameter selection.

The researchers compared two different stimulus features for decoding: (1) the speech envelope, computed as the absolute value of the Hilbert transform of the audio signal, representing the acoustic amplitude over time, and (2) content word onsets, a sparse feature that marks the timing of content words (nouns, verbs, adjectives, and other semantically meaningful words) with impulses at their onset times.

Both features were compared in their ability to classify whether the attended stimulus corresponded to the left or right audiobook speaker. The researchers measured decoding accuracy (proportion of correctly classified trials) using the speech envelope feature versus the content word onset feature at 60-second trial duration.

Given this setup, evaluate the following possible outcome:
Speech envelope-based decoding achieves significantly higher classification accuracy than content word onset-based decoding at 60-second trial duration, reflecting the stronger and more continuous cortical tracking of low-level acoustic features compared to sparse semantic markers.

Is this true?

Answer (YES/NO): YES